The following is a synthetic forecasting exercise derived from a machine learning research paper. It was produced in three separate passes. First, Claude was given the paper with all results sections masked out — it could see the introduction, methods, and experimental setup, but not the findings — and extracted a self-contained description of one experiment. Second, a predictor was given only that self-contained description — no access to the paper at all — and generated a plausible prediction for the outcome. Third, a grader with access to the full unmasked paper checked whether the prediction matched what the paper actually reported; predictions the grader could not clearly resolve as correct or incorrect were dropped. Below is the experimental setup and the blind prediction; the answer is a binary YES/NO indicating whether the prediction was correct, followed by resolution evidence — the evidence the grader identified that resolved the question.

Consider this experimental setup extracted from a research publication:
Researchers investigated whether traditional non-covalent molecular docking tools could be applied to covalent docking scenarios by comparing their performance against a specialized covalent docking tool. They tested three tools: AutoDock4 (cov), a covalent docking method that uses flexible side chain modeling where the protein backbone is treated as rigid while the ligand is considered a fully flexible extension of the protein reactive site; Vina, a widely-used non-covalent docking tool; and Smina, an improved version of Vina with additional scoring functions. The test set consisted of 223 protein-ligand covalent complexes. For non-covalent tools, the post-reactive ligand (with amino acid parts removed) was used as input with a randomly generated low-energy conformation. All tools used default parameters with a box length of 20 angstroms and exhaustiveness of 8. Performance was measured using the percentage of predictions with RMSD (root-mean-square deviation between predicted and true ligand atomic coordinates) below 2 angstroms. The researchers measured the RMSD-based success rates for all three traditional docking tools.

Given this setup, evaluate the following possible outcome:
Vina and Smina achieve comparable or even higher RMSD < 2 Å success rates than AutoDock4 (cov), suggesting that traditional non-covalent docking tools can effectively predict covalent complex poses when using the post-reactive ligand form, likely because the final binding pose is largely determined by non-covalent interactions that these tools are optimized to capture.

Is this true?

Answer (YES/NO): NO